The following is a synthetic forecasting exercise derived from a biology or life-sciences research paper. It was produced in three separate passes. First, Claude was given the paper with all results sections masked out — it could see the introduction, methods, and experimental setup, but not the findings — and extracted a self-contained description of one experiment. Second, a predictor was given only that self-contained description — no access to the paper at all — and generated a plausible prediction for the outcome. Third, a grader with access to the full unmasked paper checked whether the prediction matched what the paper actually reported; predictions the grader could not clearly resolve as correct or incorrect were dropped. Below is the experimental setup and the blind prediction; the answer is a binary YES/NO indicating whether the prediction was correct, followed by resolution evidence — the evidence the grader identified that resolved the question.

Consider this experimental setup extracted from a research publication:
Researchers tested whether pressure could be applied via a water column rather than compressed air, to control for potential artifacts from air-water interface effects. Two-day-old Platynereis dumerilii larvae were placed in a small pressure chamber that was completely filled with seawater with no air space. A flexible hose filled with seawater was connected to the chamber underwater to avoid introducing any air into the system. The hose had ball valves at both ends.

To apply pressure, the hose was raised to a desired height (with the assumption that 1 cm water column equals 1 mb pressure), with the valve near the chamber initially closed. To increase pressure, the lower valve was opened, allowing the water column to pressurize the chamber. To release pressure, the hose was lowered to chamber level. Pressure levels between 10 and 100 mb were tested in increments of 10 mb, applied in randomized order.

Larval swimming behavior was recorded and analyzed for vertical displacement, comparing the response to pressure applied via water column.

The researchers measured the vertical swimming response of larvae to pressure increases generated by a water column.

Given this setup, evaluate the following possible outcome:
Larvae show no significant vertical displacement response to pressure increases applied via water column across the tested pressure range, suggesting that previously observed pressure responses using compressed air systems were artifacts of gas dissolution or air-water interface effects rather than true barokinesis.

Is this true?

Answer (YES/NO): NO